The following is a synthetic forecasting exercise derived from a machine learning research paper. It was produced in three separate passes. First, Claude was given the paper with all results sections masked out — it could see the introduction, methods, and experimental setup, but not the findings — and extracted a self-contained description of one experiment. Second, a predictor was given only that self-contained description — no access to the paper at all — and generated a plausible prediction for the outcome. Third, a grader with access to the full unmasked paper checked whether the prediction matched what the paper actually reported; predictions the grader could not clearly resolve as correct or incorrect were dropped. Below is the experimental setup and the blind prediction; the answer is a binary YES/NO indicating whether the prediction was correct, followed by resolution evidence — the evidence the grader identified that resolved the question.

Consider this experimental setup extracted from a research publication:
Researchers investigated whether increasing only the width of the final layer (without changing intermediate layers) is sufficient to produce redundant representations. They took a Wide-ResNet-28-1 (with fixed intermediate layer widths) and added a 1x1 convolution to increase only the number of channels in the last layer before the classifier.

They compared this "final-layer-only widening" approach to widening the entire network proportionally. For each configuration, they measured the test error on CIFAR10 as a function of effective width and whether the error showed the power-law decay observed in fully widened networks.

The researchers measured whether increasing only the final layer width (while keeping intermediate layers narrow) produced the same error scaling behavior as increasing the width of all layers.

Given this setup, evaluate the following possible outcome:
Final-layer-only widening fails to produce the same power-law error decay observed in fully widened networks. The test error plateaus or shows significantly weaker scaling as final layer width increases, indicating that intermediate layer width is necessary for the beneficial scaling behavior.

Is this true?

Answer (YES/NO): YES